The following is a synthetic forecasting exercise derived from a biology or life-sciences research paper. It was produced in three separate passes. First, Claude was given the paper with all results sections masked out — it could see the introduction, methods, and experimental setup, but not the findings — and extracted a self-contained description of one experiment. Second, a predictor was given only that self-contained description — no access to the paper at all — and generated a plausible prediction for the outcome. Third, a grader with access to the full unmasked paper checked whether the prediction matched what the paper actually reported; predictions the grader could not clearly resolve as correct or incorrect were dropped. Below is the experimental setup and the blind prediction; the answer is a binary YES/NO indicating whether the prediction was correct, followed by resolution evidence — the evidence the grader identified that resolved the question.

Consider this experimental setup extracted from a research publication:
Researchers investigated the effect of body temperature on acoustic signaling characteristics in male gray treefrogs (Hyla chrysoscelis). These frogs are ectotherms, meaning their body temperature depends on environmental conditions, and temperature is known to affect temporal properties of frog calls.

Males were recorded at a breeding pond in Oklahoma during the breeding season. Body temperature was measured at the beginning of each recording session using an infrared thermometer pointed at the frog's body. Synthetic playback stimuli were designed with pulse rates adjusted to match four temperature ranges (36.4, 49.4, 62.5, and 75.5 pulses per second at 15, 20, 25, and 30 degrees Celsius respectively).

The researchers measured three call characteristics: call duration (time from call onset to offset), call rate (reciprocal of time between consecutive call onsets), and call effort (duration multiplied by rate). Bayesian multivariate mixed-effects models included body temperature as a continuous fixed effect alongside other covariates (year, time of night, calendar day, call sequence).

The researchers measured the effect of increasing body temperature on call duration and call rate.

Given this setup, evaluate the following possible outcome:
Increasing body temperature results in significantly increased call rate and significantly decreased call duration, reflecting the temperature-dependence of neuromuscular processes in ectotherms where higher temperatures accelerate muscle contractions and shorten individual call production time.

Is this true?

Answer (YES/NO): YES